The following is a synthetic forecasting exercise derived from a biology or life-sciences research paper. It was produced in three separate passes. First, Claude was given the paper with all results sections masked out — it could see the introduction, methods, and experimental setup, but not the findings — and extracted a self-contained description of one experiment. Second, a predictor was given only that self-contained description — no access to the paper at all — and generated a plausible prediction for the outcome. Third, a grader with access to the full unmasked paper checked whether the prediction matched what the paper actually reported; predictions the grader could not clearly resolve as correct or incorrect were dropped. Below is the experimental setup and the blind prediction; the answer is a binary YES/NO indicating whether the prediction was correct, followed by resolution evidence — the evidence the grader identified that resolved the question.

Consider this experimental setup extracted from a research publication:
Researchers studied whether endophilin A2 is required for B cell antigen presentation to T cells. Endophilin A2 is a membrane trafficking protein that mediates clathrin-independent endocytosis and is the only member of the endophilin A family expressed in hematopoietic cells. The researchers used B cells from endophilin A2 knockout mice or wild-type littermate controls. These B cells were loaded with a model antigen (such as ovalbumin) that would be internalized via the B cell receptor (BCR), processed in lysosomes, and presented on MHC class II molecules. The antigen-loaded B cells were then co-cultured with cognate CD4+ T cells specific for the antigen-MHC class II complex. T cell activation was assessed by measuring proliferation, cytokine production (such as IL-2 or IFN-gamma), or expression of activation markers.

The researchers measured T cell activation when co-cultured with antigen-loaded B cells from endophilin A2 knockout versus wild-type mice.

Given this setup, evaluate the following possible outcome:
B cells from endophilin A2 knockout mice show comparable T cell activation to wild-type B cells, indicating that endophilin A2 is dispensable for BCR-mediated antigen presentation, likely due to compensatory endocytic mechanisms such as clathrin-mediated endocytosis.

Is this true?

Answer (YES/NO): YES